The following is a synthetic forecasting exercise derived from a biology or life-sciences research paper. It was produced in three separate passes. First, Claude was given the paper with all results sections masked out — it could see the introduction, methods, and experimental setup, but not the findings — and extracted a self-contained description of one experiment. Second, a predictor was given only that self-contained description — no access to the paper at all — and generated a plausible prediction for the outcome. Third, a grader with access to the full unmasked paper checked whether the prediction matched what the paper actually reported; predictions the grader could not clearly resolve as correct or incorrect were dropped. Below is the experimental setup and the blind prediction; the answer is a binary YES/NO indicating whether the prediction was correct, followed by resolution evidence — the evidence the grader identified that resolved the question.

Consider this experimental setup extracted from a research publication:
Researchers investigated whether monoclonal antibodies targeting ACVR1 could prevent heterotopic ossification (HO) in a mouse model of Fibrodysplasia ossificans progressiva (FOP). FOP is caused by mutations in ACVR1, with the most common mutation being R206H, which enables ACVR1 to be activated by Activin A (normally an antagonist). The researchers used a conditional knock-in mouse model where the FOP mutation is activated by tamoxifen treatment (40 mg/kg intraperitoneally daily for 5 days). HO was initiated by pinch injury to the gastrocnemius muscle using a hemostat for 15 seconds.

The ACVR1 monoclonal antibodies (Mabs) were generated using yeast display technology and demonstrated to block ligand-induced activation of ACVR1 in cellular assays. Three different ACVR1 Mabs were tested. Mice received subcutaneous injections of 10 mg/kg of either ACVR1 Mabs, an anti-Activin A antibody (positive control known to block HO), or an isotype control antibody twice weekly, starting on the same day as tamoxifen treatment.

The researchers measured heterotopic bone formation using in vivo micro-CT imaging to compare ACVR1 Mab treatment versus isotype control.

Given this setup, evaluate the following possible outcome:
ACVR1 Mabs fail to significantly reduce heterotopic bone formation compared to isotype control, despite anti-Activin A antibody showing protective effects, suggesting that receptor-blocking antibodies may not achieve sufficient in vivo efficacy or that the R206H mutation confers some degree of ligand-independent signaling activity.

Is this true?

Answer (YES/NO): NO